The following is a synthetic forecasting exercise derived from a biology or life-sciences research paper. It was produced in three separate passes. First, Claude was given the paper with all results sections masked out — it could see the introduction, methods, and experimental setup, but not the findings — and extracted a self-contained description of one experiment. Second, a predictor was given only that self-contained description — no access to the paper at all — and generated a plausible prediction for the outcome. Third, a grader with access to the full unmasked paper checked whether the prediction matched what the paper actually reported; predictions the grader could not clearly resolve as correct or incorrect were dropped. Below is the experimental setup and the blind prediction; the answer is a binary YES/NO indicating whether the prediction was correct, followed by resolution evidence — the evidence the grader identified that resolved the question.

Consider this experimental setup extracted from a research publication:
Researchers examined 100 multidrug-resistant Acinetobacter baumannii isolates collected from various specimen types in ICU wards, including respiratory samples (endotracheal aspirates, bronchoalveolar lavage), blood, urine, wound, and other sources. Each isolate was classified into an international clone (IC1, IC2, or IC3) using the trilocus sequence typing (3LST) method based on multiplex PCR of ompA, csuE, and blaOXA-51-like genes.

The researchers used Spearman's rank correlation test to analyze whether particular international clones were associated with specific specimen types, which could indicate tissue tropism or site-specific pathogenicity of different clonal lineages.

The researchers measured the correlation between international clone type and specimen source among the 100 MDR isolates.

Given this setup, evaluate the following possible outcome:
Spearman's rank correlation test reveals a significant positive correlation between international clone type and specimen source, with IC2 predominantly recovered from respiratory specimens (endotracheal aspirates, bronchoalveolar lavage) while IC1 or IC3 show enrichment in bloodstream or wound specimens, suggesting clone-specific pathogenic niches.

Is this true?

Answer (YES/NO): NO